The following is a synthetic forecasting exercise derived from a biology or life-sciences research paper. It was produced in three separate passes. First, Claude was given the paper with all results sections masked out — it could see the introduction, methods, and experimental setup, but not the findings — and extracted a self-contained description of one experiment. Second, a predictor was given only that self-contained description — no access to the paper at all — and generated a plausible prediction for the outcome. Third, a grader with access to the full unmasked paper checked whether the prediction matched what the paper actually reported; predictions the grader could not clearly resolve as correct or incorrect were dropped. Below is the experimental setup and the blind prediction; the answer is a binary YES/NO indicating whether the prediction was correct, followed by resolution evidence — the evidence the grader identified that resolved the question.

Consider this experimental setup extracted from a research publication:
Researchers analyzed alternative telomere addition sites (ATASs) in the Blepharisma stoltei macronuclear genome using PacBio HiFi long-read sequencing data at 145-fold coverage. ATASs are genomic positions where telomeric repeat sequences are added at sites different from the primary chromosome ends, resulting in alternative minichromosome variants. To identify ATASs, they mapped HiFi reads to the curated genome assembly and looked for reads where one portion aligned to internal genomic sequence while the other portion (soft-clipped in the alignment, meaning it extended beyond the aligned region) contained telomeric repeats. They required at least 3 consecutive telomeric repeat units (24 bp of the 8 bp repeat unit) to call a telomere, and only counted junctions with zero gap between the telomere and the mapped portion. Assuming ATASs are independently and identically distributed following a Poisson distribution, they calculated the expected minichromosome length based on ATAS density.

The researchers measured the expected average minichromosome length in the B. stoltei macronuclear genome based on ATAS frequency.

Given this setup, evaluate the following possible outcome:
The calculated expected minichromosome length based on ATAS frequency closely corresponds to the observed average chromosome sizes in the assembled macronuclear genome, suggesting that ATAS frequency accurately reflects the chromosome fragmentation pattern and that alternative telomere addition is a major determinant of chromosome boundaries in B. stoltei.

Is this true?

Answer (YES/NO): NO